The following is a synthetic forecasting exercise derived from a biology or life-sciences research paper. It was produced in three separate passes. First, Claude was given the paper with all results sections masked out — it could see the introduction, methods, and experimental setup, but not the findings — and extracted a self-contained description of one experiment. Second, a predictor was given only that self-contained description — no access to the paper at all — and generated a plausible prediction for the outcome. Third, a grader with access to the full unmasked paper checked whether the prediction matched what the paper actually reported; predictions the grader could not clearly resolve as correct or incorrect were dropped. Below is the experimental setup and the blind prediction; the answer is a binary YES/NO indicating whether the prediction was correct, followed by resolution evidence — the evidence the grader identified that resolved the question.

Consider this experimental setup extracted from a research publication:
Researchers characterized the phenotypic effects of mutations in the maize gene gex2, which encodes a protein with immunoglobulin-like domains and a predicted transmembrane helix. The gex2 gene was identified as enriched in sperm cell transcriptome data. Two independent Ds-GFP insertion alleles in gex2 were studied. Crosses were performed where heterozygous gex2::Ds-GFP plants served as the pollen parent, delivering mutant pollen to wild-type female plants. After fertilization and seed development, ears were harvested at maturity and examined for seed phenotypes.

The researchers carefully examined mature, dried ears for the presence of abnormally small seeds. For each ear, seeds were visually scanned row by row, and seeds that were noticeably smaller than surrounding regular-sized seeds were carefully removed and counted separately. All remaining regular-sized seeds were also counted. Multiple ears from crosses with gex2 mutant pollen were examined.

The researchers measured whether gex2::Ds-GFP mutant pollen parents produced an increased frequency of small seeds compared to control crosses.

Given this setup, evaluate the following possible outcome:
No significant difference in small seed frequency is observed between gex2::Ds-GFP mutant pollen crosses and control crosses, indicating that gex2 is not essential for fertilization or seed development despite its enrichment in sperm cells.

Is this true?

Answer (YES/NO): NO